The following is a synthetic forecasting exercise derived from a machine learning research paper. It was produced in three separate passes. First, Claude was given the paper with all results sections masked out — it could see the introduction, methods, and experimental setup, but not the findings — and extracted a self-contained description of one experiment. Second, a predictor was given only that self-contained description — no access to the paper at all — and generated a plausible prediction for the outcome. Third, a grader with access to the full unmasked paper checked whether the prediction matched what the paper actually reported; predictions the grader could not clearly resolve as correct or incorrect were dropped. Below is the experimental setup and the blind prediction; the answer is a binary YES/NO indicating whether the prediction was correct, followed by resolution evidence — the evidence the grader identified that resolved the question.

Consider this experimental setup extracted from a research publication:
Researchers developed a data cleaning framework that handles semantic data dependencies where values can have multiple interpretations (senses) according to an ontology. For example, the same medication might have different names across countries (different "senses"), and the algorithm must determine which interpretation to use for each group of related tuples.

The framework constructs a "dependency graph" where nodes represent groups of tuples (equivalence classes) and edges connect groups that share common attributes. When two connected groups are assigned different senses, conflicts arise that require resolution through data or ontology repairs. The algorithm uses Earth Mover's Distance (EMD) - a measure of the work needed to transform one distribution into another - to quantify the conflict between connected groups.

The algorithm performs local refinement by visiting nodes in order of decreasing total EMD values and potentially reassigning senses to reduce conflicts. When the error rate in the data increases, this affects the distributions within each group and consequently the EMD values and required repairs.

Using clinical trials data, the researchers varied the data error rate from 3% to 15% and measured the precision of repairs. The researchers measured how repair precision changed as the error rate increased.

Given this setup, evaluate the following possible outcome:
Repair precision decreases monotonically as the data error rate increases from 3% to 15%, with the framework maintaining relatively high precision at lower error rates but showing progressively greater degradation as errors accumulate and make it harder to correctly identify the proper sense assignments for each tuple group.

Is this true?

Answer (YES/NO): NO